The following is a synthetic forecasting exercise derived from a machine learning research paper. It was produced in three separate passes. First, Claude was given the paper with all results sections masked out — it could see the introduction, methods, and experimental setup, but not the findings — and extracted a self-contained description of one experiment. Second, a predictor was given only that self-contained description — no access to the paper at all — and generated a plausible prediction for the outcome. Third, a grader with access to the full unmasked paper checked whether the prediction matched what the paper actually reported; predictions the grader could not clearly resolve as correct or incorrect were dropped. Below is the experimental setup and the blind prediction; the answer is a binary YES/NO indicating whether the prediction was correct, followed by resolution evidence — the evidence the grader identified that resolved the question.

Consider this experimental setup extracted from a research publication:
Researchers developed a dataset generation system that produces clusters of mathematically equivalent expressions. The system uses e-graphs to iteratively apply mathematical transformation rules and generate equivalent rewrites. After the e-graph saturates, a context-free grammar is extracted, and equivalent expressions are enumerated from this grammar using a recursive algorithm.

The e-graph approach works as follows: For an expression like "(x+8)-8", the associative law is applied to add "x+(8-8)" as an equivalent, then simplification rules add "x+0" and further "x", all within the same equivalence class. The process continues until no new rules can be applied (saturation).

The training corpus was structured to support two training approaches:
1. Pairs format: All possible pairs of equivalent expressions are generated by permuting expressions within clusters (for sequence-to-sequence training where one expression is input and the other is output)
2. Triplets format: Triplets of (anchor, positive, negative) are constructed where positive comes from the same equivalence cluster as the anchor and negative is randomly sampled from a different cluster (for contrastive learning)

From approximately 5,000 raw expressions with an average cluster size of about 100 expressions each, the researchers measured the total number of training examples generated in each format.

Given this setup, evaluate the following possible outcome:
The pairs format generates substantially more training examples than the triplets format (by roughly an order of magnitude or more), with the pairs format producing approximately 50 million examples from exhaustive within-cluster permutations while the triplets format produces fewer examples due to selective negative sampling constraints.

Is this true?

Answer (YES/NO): NO